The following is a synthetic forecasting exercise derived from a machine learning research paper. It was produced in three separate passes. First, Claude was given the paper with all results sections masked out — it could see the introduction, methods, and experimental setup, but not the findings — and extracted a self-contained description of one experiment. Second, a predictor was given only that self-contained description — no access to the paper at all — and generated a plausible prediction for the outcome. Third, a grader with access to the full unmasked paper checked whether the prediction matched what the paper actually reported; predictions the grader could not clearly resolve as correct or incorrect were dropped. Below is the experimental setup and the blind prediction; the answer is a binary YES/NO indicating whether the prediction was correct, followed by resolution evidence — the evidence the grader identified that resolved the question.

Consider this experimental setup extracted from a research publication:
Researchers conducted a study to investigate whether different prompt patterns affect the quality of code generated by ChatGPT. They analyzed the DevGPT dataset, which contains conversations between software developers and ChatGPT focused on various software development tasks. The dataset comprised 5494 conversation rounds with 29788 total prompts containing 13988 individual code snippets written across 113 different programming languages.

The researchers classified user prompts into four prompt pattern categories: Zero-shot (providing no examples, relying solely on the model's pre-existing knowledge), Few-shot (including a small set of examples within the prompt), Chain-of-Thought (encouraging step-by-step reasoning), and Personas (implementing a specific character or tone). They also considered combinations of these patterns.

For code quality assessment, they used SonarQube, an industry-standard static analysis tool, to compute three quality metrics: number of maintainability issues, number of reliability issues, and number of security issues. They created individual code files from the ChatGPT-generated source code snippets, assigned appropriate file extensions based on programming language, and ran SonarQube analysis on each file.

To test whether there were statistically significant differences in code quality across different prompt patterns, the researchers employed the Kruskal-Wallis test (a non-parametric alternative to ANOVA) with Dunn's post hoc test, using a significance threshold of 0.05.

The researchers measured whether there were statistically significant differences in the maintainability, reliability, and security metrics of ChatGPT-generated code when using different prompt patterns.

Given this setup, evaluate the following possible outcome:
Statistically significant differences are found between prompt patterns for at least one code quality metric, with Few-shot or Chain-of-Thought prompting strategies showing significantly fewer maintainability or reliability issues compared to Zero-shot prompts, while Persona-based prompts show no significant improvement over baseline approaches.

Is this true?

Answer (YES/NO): NO